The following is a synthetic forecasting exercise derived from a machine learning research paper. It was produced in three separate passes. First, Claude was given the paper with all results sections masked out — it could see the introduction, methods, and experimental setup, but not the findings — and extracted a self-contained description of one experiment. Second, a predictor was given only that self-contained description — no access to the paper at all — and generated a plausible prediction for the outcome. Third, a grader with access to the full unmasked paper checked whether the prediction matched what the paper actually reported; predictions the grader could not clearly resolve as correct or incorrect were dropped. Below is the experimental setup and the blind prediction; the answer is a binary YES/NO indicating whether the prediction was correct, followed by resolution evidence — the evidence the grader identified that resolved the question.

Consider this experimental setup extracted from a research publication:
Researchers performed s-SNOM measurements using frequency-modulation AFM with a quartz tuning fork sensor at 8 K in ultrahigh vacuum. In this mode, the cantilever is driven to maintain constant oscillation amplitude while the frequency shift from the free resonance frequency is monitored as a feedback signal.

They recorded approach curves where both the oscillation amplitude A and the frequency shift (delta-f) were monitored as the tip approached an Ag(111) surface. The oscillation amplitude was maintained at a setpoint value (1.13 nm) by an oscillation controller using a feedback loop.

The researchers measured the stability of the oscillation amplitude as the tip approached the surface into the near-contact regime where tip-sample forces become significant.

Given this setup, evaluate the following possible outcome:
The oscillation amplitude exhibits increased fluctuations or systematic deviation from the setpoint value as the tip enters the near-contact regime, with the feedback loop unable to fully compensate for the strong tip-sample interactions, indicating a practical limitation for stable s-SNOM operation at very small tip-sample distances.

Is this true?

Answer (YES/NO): NO